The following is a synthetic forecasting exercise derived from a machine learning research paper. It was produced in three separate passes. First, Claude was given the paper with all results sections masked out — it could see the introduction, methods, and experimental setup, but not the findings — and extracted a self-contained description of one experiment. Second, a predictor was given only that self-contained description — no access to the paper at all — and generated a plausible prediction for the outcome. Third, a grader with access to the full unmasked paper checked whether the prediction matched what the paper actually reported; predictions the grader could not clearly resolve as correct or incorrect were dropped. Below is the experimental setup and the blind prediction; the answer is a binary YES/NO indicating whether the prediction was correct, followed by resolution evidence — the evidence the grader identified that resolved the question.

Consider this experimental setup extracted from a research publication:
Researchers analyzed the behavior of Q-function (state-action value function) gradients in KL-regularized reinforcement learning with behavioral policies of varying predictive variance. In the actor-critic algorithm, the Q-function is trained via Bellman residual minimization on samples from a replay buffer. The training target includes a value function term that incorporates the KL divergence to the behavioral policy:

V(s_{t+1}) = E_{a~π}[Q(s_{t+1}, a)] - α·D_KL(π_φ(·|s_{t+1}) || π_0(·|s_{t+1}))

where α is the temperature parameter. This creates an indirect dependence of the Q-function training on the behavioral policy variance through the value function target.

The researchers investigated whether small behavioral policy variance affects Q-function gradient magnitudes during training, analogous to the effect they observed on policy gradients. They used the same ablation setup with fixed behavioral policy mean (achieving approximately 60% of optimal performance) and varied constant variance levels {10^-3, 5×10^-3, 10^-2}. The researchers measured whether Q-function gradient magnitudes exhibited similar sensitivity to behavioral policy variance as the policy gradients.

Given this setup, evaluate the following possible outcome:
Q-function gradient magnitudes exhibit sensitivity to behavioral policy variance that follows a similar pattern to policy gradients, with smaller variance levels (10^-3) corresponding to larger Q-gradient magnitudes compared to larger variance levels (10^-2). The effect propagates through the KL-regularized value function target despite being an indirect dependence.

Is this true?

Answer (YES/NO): YES